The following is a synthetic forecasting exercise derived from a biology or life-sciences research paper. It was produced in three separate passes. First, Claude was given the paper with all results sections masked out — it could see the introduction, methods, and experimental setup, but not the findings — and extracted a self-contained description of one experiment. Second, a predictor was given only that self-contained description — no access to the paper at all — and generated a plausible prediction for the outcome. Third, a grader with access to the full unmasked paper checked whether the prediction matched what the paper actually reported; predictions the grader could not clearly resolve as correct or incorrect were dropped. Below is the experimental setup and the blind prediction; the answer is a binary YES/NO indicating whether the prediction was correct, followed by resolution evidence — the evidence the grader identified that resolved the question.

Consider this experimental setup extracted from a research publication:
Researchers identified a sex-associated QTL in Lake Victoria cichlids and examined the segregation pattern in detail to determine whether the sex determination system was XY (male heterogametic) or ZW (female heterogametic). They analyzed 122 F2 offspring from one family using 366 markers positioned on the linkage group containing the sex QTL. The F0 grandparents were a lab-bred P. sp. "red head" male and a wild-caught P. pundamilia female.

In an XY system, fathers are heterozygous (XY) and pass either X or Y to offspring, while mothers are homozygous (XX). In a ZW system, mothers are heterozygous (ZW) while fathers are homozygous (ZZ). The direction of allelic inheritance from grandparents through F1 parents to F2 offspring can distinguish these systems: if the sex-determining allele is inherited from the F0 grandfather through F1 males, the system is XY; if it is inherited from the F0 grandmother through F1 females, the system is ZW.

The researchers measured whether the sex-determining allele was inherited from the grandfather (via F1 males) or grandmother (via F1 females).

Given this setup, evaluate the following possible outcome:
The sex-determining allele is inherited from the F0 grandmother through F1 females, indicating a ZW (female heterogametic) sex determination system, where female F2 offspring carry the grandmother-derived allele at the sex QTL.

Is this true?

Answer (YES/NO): NO